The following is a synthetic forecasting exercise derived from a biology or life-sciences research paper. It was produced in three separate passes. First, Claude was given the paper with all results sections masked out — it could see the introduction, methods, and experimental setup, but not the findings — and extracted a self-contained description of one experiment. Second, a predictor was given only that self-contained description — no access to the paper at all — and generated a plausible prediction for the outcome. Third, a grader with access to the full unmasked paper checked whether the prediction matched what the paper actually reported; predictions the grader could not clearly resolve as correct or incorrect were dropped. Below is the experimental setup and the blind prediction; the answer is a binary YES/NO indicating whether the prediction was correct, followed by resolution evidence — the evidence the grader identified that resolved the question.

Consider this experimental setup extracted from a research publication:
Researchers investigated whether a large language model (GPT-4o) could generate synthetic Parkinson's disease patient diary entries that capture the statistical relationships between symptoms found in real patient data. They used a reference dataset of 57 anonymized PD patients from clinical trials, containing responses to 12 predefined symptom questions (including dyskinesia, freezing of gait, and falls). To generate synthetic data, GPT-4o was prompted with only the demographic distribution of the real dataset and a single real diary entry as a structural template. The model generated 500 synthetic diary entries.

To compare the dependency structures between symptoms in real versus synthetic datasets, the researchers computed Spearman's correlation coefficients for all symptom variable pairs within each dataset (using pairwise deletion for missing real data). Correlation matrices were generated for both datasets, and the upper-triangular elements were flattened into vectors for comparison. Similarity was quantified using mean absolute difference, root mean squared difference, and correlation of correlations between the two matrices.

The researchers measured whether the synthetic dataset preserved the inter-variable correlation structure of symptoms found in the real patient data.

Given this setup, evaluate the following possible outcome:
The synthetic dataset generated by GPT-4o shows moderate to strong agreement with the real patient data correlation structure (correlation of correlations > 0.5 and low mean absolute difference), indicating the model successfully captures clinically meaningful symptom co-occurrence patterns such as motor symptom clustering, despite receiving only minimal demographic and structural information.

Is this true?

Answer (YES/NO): NO